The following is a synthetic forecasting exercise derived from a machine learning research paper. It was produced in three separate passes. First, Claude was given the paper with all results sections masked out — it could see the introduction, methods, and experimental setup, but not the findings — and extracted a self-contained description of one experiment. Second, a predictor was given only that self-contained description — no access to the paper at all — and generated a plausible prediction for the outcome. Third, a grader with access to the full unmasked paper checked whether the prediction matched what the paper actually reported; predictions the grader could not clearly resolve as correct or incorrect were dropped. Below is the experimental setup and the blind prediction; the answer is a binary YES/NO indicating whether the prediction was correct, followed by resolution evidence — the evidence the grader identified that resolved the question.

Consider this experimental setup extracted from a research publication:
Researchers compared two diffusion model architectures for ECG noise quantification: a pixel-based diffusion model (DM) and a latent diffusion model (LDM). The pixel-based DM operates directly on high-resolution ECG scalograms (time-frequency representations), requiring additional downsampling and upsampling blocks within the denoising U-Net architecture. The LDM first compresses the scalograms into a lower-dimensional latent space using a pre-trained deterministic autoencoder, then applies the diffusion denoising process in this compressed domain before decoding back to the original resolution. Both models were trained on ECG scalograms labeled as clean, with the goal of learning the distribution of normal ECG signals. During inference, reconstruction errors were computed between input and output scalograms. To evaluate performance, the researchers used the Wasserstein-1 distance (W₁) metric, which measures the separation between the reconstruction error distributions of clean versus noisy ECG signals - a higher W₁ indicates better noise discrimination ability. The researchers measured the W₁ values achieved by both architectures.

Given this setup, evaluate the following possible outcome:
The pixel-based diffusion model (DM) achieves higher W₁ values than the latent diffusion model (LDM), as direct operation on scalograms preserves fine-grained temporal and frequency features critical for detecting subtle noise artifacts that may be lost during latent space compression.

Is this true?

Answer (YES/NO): NO